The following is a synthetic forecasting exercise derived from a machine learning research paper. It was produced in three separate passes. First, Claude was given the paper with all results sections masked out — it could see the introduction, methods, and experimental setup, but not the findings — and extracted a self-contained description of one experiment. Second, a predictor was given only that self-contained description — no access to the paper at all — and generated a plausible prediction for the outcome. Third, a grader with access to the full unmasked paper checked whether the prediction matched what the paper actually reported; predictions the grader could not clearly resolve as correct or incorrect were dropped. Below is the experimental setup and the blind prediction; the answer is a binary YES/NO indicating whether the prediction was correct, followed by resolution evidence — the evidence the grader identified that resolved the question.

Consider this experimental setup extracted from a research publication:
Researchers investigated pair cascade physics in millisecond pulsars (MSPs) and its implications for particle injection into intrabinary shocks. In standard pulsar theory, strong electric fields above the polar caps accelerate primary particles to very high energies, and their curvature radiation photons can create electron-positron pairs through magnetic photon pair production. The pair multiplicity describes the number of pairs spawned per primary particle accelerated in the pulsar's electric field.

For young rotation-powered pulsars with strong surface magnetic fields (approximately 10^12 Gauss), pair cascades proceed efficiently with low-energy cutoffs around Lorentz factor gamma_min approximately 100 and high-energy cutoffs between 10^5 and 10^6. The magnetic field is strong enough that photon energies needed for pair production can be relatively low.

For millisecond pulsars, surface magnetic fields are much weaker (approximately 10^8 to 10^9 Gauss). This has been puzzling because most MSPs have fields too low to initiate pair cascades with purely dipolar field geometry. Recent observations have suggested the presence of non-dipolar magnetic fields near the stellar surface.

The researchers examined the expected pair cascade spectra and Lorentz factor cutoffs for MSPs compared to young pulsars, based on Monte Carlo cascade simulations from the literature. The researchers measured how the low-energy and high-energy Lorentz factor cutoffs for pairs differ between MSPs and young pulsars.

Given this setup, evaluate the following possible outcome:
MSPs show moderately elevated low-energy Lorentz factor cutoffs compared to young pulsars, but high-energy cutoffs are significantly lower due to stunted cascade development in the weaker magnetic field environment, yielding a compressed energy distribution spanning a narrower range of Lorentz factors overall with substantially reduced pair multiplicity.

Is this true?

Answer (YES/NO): NO